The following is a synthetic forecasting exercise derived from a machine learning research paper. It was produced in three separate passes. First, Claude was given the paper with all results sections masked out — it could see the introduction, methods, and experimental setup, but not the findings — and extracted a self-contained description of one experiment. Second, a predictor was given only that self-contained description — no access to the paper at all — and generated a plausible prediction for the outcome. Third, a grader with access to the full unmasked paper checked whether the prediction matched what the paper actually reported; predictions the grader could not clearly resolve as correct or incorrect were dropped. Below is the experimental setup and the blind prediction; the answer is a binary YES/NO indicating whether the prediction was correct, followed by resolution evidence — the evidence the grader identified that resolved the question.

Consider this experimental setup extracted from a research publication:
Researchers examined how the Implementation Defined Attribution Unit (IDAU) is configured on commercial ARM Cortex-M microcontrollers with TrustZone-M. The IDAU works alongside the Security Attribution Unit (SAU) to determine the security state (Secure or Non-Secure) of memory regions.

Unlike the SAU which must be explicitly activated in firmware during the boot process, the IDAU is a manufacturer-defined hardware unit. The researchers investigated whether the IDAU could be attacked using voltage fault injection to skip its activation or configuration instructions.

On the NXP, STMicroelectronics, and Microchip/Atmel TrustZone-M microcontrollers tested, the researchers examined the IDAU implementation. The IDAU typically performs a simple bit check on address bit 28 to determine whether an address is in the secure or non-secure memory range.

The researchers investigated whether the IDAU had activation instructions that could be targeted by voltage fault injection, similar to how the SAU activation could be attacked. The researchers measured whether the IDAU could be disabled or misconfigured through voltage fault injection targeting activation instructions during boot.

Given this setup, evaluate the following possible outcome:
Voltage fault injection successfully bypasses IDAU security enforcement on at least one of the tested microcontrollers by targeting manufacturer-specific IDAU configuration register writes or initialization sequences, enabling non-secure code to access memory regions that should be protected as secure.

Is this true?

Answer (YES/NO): NO